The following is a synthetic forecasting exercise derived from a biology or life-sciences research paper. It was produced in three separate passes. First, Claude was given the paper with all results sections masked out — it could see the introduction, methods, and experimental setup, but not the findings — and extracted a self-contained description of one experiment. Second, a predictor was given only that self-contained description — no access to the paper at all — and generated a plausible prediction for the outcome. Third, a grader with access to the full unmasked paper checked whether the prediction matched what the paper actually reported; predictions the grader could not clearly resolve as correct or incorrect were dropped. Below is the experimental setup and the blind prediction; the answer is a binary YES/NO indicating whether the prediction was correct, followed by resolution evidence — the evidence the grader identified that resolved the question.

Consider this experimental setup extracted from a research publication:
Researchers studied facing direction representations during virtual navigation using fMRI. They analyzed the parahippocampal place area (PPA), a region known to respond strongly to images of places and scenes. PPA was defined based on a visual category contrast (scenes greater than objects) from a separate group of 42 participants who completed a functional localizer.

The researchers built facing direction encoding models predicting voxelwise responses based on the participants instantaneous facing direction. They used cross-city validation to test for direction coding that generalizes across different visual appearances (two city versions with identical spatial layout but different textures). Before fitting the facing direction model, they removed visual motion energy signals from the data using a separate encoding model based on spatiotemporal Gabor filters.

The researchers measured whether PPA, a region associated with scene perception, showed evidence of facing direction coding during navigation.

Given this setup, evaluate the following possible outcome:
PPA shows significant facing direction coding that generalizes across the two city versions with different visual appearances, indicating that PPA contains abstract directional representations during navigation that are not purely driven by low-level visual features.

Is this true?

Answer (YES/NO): YES